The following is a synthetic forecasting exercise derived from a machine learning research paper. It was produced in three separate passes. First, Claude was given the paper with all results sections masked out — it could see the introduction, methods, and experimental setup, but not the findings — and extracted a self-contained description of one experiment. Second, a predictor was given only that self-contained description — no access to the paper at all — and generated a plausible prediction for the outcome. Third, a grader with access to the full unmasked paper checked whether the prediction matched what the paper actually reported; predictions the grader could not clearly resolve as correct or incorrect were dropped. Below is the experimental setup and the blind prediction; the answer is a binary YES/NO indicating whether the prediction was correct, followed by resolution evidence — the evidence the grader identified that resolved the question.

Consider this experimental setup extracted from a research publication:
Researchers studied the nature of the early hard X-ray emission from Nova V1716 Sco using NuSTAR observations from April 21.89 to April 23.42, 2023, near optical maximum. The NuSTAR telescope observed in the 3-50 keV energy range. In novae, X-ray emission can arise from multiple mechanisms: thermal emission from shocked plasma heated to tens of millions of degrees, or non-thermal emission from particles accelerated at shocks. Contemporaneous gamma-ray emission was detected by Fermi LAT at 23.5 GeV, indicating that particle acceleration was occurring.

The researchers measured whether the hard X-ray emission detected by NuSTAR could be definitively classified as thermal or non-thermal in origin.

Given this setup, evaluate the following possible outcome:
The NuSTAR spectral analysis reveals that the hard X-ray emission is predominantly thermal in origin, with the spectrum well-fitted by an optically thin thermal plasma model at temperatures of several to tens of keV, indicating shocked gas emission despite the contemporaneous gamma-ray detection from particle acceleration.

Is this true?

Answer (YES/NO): NO